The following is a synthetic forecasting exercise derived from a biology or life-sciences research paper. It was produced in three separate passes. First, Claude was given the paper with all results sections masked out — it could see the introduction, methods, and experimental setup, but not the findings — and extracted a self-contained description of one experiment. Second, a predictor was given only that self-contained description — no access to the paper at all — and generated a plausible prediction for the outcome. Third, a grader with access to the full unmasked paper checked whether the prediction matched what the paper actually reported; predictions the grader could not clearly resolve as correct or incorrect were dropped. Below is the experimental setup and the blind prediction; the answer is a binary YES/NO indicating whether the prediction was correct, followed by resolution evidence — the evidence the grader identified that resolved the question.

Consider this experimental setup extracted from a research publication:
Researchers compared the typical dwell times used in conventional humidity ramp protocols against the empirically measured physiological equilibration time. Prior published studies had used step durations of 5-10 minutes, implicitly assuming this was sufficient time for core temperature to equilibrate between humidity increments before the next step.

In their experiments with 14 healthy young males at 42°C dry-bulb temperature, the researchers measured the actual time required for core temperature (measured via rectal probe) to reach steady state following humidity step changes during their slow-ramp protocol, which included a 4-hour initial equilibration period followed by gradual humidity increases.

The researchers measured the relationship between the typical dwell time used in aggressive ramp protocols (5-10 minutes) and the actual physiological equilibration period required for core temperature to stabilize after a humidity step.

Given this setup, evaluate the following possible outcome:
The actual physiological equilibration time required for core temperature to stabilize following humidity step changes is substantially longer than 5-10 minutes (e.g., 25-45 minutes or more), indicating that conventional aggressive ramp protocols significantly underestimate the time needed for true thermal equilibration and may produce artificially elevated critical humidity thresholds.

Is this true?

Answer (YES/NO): NO